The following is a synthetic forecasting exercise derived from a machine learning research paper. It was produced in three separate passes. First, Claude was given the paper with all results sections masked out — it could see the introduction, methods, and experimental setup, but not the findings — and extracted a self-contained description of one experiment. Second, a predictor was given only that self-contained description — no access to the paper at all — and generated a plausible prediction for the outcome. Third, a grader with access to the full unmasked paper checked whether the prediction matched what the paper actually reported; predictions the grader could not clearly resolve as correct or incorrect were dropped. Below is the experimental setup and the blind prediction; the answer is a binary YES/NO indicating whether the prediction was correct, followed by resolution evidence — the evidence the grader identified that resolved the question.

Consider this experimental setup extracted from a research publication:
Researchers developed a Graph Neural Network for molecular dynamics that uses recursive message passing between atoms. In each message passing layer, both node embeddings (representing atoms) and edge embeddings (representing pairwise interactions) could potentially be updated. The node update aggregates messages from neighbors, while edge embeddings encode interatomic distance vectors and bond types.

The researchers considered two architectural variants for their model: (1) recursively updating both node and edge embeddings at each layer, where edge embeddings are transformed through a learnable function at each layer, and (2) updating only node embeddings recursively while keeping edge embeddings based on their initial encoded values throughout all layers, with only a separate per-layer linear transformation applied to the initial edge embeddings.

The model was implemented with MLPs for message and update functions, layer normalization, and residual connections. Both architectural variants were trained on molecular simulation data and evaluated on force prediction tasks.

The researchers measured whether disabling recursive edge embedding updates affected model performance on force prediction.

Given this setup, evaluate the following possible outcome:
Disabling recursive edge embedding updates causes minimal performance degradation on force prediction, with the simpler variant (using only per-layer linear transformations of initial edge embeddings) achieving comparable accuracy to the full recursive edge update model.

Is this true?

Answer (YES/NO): NO